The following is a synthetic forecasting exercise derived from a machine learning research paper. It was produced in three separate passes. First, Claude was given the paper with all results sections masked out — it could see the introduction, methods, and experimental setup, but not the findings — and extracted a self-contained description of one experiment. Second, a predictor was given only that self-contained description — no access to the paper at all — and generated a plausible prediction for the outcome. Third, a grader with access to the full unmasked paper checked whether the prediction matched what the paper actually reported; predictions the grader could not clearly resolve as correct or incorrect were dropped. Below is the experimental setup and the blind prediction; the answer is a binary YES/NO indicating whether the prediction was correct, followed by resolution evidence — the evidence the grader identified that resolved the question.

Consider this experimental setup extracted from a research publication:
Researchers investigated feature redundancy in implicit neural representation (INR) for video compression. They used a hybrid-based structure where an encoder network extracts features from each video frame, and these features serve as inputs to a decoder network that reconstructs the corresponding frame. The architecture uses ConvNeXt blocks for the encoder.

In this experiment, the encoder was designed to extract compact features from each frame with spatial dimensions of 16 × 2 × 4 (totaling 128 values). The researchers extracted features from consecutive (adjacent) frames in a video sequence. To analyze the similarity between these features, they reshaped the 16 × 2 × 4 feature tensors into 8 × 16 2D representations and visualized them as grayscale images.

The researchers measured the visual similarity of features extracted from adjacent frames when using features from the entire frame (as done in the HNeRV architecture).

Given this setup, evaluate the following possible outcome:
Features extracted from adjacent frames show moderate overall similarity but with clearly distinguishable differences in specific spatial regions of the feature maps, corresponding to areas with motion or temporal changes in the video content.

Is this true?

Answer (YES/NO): NO